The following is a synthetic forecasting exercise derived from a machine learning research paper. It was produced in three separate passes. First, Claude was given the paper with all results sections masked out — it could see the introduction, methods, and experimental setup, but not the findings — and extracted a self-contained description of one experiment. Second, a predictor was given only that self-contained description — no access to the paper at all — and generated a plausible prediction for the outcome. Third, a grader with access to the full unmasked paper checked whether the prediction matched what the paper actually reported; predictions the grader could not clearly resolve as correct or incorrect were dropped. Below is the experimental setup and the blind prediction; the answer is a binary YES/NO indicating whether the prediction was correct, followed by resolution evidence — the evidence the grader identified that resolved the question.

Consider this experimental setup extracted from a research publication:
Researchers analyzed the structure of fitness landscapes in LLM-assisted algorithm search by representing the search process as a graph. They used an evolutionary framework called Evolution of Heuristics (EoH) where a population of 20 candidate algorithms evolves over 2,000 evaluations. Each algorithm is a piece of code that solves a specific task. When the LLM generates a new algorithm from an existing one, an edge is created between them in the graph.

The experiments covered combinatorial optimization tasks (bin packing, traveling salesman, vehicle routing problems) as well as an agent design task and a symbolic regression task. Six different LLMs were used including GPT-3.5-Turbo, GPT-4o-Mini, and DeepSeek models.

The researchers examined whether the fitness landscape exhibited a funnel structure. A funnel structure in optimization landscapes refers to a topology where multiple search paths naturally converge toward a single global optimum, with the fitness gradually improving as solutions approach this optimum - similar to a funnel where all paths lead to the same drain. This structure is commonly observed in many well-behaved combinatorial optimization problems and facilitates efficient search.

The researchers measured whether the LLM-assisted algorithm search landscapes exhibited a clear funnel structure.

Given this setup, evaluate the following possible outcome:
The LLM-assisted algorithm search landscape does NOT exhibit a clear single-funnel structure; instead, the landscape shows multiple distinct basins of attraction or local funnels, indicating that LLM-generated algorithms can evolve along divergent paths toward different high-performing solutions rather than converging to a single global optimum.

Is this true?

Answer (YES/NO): YES